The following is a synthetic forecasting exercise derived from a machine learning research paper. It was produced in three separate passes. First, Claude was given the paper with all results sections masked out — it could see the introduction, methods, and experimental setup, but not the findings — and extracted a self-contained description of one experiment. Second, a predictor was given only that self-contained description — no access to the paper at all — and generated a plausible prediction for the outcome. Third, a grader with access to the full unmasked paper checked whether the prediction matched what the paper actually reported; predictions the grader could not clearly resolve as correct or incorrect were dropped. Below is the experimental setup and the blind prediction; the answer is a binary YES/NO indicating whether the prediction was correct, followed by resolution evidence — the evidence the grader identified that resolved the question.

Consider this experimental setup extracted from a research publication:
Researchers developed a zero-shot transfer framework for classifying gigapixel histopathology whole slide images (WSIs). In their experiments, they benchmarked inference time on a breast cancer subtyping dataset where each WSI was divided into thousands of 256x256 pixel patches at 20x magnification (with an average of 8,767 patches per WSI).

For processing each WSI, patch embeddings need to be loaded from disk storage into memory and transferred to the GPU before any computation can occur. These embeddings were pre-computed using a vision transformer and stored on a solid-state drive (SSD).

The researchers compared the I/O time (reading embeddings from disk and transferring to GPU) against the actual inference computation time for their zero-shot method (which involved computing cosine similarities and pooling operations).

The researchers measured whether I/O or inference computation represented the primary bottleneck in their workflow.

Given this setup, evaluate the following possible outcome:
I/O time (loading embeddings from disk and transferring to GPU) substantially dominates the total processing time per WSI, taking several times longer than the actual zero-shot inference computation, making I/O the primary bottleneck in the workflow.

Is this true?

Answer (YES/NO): YES